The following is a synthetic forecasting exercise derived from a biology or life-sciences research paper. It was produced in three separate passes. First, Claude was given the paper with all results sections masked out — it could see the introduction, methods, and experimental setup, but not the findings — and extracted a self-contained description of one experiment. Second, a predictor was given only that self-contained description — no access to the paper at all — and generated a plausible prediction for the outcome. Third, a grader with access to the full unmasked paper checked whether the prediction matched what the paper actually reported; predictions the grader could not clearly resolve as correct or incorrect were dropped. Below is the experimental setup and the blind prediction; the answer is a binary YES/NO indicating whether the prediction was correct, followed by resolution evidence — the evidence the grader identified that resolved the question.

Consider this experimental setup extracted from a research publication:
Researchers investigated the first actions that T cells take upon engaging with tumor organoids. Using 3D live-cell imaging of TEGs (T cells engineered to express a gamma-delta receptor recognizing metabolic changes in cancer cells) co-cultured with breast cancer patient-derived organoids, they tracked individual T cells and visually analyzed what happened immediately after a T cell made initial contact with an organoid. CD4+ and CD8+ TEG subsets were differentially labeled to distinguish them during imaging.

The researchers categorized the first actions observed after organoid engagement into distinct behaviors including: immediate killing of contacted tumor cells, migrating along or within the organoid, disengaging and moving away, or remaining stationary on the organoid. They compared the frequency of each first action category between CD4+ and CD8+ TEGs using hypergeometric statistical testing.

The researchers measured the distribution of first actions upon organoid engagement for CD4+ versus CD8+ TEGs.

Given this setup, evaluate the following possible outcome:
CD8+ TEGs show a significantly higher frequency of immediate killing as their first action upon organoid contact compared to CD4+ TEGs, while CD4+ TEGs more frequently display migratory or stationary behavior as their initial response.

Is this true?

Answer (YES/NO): YES